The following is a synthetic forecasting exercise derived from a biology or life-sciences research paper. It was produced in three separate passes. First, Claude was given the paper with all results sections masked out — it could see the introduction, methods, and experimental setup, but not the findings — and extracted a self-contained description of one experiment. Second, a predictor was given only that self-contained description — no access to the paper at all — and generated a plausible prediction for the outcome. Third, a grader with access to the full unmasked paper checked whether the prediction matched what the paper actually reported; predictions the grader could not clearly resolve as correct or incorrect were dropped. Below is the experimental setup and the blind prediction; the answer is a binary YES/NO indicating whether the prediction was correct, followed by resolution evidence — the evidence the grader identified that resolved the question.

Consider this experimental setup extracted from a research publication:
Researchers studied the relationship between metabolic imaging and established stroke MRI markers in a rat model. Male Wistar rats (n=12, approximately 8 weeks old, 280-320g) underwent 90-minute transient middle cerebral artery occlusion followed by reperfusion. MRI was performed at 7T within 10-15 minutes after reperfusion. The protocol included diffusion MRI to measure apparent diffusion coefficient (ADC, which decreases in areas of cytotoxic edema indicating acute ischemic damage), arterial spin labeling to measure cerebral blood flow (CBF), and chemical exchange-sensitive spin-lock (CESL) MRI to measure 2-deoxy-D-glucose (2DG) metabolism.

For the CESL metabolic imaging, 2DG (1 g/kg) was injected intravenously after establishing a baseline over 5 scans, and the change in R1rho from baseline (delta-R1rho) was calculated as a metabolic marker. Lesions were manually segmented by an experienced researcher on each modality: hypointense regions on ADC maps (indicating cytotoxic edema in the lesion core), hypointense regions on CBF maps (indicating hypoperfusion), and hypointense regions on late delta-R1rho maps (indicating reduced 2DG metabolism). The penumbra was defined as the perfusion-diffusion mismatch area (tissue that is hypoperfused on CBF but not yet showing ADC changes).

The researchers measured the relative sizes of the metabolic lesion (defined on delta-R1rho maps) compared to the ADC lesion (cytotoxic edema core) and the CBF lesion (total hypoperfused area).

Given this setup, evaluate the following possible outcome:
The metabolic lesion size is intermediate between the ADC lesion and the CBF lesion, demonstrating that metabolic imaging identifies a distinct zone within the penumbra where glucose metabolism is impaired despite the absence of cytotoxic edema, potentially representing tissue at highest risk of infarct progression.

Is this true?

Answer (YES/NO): NO